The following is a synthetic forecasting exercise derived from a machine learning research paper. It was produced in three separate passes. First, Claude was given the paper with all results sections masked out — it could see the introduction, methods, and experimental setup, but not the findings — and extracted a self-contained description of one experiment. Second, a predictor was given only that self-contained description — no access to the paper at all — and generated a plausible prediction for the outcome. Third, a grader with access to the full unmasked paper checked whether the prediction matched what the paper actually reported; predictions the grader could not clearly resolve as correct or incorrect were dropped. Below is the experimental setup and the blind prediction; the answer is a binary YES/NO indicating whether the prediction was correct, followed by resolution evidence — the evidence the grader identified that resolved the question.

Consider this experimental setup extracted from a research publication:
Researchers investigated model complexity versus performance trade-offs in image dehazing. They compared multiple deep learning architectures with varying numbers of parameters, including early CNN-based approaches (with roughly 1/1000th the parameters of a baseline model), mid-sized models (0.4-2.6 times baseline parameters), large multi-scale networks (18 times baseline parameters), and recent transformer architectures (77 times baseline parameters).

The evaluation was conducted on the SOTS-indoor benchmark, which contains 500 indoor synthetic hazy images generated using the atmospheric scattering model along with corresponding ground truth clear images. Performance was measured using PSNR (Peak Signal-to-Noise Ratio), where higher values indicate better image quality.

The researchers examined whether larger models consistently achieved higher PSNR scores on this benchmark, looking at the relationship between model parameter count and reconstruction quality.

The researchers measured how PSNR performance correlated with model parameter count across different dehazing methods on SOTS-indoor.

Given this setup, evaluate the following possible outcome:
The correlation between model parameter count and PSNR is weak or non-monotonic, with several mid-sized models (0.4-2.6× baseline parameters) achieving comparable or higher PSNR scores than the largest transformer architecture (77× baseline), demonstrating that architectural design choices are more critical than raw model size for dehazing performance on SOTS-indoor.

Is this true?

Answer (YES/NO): YES